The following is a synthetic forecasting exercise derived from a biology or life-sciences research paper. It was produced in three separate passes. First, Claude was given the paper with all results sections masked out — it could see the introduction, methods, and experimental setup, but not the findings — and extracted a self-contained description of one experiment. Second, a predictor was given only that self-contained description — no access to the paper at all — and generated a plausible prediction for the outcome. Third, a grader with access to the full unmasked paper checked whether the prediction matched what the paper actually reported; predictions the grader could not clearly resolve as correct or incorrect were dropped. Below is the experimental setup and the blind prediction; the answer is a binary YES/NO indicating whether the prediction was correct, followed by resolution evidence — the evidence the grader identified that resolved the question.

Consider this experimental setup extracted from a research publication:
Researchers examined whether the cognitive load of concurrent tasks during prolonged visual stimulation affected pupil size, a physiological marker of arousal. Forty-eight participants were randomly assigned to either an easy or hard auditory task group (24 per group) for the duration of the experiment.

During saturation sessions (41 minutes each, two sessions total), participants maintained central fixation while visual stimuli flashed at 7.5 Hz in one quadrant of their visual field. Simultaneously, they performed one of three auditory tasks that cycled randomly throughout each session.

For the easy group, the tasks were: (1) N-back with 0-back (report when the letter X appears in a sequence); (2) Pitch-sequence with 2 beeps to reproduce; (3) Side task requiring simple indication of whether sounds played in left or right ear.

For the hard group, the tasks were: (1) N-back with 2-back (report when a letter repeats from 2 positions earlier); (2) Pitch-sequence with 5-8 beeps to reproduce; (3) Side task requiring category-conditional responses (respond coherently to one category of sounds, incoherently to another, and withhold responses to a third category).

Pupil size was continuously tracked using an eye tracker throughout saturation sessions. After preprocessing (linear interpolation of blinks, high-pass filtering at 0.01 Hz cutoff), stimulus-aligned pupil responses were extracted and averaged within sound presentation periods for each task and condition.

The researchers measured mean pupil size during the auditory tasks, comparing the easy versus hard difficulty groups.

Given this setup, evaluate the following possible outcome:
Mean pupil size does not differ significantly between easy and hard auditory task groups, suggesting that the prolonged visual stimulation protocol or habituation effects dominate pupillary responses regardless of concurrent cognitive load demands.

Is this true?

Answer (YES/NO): NO